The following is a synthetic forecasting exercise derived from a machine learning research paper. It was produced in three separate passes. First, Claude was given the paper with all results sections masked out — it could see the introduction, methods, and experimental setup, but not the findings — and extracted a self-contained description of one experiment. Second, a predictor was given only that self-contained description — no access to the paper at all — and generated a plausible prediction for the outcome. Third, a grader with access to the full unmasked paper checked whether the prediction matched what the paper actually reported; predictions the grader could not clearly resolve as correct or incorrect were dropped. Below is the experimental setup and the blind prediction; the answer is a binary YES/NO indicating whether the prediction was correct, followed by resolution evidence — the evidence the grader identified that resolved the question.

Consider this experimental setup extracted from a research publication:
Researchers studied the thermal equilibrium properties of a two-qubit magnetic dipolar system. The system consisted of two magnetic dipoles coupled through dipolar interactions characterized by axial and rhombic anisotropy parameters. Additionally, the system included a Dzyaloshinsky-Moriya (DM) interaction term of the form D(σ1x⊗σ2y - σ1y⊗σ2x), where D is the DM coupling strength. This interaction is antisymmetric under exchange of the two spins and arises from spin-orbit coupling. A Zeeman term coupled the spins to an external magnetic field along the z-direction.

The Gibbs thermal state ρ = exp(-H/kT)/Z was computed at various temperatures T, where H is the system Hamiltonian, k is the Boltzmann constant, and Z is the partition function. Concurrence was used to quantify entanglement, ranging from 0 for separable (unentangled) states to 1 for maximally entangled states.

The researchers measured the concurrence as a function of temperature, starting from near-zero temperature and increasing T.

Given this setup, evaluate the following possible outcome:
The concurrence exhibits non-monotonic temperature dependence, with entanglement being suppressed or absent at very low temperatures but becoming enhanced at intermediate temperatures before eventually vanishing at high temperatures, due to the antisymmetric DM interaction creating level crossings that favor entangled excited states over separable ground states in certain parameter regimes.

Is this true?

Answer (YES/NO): NO